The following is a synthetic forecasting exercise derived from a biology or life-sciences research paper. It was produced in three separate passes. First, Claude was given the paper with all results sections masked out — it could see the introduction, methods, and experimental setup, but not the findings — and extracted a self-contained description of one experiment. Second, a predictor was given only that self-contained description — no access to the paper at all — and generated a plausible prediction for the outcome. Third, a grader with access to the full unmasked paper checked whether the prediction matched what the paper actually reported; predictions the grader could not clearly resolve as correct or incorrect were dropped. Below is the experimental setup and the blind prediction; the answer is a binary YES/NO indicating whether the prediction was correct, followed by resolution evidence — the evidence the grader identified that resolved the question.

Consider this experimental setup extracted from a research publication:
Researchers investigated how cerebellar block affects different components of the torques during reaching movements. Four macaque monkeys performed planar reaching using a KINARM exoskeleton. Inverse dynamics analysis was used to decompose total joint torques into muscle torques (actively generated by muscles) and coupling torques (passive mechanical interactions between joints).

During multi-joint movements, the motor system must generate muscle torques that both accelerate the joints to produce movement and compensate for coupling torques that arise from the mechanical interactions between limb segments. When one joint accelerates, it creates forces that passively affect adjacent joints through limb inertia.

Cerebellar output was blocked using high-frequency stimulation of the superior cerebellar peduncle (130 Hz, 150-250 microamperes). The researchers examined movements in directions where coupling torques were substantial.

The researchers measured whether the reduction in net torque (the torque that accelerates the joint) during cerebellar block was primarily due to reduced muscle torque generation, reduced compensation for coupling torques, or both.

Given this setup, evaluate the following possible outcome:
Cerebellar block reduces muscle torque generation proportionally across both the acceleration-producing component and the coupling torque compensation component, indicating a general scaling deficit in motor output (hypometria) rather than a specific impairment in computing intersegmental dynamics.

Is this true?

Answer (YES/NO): NO